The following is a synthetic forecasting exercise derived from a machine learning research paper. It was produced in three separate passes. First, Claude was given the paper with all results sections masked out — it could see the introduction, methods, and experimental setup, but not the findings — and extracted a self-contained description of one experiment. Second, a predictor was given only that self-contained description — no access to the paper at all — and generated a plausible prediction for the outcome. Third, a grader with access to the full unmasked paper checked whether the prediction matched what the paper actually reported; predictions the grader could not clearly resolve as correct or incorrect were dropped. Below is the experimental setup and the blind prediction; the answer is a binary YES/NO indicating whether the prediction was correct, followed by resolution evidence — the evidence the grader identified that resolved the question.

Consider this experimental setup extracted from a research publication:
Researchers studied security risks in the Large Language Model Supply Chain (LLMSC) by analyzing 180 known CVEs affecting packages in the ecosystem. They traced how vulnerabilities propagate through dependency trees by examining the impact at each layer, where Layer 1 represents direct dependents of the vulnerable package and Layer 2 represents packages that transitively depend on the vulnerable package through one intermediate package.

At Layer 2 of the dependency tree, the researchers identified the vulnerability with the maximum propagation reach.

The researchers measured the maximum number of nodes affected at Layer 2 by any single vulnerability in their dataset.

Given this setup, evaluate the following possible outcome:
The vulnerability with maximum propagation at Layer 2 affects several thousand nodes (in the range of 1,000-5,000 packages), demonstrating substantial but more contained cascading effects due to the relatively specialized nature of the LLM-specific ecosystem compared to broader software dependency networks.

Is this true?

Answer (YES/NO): YES